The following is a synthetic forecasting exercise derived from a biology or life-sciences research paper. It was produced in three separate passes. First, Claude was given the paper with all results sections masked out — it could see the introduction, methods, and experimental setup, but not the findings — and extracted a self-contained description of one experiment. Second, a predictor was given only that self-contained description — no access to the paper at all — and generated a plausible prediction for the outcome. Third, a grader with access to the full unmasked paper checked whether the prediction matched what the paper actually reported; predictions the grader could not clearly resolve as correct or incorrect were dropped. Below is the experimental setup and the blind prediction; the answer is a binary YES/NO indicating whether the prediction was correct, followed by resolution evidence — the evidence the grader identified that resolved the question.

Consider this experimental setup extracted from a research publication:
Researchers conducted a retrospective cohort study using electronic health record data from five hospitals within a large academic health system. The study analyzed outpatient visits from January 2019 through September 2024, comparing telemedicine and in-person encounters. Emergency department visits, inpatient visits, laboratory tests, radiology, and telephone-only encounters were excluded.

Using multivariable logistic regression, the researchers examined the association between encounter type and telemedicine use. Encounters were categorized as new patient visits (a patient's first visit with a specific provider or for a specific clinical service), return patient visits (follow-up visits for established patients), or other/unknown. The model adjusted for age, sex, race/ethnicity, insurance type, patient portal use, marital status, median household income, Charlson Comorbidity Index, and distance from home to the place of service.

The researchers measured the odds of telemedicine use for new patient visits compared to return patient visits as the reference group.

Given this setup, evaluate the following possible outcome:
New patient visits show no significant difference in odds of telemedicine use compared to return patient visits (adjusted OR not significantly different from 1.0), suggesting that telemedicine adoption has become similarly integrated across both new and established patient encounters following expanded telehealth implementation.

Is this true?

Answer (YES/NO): NO